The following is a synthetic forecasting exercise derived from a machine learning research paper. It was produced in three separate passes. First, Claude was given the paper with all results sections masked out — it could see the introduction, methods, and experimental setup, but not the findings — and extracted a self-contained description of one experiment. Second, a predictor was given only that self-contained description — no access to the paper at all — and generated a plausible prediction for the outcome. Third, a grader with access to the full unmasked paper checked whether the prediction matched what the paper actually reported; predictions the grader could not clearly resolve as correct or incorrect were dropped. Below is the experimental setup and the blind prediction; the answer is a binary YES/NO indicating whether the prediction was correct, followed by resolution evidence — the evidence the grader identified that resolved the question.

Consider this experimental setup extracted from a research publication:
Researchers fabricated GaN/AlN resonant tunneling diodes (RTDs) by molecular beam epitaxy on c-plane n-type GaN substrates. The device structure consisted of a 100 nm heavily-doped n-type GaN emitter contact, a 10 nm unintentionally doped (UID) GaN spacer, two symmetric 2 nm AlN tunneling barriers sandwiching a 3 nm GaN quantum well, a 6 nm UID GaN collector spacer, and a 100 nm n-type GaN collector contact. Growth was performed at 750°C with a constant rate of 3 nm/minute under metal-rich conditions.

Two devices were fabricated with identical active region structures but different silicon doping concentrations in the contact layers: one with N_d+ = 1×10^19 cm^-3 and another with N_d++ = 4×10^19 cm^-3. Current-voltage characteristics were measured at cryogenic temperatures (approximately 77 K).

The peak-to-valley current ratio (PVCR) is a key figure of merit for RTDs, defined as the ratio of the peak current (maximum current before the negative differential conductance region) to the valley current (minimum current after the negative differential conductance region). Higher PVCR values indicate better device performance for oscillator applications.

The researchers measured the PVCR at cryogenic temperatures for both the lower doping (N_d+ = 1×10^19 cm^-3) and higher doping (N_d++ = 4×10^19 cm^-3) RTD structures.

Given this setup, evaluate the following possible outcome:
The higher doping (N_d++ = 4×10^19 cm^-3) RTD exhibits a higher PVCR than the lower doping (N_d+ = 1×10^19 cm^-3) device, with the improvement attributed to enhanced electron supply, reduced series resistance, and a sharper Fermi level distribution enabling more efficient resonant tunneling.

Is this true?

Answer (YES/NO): NO